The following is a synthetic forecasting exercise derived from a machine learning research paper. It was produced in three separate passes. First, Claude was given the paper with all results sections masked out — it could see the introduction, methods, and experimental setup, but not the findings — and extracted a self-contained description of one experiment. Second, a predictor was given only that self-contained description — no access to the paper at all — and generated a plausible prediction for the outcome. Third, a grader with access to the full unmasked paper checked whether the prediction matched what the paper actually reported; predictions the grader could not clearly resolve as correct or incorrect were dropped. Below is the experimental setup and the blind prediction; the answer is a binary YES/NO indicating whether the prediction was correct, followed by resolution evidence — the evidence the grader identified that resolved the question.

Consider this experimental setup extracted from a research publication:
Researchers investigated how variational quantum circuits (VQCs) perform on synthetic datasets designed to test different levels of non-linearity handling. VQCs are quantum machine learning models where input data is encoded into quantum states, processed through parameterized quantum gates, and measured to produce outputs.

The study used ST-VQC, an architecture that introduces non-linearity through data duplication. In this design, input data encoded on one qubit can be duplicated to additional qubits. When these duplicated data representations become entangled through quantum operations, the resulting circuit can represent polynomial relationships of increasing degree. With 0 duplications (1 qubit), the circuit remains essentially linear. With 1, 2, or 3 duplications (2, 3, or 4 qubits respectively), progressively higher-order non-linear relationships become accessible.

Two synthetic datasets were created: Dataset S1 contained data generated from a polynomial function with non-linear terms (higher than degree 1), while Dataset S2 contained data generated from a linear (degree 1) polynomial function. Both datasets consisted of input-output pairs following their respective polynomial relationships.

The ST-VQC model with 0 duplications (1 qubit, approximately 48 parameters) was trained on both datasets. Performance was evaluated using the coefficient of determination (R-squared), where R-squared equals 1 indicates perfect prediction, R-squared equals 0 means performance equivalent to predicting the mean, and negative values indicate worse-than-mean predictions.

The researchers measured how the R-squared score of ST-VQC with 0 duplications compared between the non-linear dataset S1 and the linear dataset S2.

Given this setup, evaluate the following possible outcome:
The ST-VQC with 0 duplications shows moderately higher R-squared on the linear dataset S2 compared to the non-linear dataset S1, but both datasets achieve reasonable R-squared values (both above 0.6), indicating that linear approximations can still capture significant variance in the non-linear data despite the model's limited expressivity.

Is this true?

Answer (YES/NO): NO